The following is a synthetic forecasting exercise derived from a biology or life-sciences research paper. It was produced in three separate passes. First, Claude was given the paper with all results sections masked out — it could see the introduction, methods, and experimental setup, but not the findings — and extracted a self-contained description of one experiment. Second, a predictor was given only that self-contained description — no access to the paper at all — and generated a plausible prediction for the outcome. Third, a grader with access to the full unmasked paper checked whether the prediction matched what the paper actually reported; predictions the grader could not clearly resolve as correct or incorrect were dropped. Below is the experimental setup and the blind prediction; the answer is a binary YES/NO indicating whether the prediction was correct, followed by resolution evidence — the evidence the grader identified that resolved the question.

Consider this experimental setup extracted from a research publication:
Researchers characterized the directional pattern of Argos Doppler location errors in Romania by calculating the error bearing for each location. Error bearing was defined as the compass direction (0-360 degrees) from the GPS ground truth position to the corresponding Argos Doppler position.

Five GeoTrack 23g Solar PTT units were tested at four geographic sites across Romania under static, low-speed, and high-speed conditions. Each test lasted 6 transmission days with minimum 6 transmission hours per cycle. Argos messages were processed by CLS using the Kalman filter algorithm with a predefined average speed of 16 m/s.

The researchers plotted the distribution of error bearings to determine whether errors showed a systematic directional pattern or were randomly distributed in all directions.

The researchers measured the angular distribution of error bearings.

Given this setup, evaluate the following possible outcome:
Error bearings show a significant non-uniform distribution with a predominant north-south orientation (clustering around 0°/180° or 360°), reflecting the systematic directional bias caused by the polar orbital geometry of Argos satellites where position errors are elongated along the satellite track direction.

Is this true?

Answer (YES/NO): NO